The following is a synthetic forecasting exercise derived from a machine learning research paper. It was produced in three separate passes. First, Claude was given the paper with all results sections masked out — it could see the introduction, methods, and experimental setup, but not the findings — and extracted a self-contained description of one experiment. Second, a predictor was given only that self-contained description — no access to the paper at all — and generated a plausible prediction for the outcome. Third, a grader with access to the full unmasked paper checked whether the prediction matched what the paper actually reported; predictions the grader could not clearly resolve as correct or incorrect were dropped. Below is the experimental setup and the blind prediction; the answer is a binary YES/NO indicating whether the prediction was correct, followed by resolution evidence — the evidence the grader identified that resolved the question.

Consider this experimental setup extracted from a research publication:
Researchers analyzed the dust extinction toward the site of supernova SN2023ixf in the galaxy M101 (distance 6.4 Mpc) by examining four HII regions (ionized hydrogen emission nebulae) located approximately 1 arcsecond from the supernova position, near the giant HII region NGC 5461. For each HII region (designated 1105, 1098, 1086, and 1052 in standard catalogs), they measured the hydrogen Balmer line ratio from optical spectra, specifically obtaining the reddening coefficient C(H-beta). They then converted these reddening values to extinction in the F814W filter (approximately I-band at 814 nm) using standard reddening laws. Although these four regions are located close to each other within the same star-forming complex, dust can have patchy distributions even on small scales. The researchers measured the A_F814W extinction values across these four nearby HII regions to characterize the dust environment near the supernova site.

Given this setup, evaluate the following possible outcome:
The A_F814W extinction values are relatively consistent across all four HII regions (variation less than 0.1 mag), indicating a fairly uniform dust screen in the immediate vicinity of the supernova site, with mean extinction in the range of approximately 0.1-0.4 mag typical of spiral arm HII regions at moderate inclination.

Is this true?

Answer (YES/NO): NO